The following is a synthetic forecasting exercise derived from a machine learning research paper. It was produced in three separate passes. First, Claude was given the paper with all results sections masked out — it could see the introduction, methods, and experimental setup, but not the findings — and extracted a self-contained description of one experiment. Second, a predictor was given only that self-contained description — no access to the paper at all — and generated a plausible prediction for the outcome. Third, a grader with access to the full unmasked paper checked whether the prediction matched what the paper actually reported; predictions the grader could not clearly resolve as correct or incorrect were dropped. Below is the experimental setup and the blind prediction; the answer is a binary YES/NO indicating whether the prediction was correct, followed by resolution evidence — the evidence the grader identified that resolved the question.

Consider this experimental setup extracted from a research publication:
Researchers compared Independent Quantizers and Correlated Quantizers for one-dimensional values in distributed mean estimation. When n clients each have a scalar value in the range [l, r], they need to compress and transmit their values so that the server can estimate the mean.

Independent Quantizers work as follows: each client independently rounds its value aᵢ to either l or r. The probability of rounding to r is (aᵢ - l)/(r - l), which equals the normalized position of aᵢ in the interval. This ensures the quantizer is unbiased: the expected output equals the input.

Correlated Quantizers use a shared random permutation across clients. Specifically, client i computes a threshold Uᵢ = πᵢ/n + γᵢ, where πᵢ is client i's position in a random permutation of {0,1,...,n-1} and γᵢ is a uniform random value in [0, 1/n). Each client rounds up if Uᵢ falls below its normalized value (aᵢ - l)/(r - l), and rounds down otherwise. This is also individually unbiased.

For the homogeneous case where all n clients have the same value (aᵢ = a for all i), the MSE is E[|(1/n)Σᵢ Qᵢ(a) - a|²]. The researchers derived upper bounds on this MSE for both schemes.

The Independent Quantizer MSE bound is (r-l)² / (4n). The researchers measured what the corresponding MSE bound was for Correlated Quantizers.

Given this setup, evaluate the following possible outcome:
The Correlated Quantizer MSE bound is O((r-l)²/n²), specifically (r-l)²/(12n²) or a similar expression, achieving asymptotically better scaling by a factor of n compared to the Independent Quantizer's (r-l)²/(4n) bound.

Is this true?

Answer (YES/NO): YES